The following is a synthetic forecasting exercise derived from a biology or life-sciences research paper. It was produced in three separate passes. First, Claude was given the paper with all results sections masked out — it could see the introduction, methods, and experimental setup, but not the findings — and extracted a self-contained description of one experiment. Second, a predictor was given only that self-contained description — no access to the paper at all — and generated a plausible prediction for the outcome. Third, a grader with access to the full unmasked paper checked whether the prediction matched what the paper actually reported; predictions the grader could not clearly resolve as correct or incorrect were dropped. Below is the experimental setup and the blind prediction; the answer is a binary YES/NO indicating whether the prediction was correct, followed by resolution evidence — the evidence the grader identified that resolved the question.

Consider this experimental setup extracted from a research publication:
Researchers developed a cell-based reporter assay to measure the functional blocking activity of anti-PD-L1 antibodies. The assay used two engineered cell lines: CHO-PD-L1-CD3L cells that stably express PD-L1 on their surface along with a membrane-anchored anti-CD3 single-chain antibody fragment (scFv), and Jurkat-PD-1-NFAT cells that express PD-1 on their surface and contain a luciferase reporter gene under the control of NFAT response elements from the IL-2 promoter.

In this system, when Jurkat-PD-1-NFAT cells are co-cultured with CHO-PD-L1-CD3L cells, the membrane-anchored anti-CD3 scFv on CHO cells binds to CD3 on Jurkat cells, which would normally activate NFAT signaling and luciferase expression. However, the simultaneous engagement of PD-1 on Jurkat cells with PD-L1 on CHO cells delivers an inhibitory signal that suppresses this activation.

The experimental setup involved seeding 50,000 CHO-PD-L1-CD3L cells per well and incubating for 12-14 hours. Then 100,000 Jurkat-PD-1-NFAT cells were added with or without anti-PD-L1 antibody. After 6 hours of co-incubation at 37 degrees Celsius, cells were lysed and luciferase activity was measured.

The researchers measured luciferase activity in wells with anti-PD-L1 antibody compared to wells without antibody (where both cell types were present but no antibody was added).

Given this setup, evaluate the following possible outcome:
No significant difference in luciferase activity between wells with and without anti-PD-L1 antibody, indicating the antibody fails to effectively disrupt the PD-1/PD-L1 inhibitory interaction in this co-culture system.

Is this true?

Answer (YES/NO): NO